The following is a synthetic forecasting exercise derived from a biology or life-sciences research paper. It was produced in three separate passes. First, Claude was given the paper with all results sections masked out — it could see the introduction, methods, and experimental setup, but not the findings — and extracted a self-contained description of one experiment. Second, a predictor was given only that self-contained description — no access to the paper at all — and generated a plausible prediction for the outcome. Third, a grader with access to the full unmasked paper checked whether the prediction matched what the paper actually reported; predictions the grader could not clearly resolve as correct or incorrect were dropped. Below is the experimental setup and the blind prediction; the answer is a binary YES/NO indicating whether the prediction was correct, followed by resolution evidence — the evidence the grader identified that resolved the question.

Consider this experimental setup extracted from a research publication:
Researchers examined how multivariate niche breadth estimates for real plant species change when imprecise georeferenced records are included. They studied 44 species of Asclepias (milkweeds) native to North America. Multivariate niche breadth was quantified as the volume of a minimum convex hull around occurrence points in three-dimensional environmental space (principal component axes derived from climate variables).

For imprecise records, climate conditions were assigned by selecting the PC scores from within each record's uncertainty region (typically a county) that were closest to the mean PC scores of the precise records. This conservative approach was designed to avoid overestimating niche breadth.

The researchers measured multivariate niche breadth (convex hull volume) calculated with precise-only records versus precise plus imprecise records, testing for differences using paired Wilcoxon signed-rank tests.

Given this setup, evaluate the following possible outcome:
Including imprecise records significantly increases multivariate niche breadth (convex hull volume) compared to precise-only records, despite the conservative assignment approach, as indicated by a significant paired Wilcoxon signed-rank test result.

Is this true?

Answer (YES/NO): YES